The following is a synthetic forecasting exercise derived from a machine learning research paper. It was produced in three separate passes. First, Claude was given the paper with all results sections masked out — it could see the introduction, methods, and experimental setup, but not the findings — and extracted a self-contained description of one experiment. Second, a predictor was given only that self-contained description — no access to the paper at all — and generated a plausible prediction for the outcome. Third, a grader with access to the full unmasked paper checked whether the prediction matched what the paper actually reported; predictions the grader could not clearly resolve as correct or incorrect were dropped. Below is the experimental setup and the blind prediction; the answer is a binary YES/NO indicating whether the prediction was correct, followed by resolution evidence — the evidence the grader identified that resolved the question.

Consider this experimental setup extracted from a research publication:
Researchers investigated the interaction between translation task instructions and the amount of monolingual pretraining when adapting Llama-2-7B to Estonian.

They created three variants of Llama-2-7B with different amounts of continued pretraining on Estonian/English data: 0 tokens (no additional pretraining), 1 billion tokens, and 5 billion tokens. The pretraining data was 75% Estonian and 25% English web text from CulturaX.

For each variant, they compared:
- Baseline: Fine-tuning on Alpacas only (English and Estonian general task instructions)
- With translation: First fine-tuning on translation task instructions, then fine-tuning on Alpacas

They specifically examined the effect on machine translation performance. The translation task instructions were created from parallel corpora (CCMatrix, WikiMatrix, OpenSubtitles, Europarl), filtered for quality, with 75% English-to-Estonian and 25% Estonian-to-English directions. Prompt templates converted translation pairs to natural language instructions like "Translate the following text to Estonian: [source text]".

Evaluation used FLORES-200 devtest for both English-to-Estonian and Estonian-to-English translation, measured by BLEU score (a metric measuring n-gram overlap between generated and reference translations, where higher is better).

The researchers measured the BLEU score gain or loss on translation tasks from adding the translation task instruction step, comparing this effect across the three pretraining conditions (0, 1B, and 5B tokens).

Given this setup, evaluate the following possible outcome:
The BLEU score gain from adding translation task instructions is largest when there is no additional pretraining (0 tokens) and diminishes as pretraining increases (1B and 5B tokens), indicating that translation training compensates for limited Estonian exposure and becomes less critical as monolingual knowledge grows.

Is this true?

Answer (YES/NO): YES